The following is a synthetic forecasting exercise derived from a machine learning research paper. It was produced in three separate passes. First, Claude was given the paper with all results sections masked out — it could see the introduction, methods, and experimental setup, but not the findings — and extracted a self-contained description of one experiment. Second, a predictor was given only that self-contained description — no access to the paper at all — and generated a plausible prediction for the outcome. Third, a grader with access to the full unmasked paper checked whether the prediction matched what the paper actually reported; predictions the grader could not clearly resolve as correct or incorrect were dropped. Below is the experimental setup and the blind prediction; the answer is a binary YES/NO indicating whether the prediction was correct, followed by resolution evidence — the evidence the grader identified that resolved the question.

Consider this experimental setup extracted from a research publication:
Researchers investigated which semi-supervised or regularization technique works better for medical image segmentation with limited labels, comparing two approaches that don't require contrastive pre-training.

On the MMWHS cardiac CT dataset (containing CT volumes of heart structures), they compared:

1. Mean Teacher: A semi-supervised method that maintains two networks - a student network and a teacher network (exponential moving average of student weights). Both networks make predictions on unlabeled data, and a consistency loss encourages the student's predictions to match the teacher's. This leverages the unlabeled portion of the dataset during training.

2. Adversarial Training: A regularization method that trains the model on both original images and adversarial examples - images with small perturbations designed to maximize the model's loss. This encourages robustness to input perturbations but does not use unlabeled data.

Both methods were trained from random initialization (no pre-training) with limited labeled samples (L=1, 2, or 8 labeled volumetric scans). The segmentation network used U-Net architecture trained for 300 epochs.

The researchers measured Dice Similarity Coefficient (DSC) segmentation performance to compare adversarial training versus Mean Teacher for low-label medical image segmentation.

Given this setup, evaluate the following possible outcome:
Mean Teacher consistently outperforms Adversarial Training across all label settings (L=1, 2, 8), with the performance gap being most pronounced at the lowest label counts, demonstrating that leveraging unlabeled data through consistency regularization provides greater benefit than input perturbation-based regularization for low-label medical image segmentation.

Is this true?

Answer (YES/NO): NO